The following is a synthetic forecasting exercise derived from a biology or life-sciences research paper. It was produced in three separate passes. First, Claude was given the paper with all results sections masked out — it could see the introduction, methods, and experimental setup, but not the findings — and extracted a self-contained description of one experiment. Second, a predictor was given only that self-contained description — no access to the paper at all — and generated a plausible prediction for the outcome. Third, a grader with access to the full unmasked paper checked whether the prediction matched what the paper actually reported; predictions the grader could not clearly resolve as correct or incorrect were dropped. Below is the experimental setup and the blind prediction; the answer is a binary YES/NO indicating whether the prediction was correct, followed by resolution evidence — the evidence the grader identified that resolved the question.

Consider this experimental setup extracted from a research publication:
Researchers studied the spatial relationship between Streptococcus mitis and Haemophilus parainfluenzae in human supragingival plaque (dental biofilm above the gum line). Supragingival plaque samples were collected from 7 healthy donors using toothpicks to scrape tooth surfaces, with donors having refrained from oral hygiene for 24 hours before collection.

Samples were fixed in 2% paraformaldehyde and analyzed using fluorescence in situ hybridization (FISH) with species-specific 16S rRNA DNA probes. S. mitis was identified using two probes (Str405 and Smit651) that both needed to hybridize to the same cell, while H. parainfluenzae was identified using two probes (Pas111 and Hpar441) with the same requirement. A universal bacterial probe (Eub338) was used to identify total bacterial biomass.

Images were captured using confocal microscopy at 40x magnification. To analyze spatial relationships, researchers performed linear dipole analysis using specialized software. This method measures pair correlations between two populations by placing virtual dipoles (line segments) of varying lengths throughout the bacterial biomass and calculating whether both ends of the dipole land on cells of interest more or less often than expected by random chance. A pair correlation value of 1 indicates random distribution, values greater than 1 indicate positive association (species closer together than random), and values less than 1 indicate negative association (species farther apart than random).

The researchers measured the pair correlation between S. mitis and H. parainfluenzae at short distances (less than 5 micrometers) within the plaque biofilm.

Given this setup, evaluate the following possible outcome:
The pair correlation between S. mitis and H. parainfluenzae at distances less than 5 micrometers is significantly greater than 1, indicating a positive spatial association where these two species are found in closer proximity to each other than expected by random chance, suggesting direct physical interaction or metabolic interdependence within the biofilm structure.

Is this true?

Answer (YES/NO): NO